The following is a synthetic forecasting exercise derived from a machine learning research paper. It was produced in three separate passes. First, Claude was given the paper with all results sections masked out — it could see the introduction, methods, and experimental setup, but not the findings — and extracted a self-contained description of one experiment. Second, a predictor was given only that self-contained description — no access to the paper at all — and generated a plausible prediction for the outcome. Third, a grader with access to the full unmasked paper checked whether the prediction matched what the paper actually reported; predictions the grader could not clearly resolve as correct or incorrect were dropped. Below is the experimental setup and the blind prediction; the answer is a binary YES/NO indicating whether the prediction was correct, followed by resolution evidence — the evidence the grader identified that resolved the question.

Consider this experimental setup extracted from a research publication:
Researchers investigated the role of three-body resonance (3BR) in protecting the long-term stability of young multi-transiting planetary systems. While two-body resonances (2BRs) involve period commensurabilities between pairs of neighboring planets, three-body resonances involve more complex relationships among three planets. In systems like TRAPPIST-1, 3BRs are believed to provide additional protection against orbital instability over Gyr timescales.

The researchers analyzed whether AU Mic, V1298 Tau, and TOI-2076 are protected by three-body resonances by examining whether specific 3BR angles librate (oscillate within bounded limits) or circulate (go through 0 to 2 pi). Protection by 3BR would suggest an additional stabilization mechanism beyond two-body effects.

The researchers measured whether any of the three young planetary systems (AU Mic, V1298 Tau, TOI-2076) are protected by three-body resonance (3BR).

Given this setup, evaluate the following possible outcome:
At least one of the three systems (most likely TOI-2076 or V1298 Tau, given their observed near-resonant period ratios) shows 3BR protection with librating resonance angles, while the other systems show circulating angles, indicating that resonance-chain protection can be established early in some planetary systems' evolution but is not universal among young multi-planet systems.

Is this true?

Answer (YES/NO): NO